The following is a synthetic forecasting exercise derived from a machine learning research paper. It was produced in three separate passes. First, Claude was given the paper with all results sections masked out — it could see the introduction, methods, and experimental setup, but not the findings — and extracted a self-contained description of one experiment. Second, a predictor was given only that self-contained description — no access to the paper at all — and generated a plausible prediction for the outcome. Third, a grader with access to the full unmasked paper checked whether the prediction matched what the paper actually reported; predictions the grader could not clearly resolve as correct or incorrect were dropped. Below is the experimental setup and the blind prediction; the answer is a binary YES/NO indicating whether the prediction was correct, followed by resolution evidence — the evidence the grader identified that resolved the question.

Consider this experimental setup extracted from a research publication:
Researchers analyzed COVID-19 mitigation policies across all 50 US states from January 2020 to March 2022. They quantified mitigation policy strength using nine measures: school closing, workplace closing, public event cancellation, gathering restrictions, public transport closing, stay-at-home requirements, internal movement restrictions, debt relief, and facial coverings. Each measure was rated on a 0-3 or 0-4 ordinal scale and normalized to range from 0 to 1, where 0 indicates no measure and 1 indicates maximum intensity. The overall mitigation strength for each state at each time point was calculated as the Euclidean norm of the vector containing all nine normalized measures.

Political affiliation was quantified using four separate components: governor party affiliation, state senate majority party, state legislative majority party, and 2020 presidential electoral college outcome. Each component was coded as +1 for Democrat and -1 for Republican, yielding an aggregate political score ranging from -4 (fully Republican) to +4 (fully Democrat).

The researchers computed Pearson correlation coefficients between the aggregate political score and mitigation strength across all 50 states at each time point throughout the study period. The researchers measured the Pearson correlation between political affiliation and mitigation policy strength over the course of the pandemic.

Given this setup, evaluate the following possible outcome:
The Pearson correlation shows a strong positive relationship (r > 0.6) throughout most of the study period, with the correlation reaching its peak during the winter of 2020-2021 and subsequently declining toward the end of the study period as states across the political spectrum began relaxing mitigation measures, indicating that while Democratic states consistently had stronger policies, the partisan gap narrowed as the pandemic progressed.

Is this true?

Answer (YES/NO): NO